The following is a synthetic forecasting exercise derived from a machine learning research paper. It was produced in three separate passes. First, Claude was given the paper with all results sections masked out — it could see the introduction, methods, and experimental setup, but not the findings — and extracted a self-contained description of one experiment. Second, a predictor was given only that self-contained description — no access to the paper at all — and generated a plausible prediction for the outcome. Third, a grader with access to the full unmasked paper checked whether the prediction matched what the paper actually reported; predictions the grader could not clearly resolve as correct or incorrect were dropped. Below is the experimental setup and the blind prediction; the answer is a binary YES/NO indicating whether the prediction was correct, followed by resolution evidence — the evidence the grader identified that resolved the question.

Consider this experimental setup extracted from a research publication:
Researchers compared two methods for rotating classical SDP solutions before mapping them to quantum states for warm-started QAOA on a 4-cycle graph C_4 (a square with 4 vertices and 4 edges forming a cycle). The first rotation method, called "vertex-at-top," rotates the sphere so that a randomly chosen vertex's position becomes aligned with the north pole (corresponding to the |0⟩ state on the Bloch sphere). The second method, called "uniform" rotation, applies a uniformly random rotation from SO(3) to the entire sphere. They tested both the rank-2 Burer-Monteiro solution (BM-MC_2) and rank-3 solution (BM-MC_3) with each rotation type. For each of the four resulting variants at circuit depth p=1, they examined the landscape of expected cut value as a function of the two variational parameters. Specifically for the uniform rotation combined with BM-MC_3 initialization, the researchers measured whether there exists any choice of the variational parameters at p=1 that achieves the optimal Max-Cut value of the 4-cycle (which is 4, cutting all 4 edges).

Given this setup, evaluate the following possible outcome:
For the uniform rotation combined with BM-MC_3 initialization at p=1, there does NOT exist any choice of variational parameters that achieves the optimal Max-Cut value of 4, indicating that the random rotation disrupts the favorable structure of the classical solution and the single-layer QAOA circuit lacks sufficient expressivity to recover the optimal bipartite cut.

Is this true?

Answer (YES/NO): YES